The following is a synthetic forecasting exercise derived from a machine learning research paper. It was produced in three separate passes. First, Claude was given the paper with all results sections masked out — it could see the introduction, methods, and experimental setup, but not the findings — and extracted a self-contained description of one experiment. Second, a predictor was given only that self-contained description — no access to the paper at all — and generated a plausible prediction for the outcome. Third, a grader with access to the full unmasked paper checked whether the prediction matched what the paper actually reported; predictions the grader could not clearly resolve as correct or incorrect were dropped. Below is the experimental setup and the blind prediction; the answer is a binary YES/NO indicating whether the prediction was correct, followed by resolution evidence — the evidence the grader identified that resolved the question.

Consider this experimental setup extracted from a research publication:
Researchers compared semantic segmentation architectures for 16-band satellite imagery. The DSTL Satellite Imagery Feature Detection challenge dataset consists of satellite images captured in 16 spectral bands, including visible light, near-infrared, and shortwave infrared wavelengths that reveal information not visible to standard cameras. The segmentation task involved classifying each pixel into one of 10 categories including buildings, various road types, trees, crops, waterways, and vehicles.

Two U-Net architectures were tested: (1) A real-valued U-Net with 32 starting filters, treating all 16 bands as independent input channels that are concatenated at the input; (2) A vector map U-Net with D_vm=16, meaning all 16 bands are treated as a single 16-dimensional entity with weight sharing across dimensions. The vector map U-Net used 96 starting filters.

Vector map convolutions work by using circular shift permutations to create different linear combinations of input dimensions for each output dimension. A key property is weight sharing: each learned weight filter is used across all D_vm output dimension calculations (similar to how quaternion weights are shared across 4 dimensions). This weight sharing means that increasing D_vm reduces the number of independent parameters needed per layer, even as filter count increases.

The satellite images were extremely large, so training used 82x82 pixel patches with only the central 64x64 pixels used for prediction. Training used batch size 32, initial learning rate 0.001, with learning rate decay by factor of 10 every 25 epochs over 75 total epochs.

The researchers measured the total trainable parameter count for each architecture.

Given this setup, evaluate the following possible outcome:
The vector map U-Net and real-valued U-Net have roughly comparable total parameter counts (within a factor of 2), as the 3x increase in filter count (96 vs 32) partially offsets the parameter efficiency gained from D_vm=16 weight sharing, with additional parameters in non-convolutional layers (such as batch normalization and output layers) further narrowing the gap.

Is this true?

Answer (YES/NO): YES